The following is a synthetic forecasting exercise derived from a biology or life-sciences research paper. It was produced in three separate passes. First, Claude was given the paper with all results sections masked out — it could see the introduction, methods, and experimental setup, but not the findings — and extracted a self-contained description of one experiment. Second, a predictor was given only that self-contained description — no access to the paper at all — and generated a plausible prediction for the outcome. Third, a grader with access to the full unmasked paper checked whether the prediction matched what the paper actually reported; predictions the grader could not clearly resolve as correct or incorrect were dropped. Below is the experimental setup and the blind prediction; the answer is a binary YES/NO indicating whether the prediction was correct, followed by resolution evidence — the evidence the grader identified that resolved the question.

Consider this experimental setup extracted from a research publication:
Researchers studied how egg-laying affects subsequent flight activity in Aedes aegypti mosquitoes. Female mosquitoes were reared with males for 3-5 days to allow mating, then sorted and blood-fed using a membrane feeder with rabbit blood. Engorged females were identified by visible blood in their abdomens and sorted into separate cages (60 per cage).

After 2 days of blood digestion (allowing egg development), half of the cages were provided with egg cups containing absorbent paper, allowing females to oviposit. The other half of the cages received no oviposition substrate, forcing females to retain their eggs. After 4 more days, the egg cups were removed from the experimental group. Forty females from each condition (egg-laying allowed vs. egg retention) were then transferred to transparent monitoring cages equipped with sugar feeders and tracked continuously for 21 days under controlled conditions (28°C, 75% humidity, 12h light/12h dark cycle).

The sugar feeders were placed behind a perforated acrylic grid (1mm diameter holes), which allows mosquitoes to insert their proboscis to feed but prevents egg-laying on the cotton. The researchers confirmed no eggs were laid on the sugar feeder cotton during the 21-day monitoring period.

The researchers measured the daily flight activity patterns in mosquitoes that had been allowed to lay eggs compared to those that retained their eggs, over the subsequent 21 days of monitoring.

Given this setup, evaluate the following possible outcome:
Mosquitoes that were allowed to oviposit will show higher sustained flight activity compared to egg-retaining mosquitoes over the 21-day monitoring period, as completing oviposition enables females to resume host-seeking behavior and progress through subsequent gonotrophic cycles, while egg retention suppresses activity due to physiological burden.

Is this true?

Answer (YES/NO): NO